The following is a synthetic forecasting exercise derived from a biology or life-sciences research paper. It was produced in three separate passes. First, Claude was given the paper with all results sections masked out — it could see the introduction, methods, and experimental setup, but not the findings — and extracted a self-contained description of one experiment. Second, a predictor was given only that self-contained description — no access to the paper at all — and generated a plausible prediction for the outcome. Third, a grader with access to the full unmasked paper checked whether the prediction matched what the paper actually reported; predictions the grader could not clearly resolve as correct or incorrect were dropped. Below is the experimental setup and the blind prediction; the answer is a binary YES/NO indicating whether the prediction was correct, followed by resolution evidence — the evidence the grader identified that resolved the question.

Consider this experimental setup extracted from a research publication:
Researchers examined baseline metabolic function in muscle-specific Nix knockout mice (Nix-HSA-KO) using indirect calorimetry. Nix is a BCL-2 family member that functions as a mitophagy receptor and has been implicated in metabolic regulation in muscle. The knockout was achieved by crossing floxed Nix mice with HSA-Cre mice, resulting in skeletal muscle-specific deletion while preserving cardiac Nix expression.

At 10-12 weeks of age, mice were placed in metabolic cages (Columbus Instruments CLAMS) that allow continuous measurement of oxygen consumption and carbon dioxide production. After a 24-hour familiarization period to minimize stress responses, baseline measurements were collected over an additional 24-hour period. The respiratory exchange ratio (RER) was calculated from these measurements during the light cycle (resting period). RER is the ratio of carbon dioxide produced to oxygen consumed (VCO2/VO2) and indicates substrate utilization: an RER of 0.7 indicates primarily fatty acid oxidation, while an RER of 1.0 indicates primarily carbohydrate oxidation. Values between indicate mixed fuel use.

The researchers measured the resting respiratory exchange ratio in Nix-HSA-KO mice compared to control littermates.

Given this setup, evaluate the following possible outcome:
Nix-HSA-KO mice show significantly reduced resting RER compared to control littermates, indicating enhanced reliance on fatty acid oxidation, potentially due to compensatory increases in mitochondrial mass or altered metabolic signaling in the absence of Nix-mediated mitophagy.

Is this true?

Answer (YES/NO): NO